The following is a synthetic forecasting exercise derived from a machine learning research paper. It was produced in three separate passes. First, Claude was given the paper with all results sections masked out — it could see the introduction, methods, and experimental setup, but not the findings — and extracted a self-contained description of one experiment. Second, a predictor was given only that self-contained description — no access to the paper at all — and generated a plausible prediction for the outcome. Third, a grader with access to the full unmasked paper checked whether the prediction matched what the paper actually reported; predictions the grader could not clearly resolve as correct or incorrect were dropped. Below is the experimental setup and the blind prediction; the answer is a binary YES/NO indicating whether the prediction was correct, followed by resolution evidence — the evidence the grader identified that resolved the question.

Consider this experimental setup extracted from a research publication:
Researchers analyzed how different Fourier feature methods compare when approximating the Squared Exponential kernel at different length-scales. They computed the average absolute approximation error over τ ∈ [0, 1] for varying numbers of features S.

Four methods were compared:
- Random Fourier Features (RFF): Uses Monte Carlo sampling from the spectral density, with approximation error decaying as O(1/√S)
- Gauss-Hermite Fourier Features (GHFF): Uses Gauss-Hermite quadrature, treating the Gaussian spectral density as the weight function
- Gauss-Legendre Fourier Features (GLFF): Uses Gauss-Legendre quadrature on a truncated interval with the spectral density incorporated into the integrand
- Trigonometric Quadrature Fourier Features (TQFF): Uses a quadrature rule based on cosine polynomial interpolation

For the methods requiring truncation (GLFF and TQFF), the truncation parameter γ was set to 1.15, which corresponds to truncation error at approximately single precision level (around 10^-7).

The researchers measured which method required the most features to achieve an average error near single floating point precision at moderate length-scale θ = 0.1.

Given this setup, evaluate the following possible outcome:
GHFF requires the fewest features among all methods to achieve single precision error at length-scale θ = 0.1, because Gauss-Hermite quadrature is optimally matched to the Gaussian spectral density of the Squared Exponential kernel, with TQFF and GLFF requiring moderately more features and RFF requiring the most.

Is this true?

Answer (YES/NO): NO